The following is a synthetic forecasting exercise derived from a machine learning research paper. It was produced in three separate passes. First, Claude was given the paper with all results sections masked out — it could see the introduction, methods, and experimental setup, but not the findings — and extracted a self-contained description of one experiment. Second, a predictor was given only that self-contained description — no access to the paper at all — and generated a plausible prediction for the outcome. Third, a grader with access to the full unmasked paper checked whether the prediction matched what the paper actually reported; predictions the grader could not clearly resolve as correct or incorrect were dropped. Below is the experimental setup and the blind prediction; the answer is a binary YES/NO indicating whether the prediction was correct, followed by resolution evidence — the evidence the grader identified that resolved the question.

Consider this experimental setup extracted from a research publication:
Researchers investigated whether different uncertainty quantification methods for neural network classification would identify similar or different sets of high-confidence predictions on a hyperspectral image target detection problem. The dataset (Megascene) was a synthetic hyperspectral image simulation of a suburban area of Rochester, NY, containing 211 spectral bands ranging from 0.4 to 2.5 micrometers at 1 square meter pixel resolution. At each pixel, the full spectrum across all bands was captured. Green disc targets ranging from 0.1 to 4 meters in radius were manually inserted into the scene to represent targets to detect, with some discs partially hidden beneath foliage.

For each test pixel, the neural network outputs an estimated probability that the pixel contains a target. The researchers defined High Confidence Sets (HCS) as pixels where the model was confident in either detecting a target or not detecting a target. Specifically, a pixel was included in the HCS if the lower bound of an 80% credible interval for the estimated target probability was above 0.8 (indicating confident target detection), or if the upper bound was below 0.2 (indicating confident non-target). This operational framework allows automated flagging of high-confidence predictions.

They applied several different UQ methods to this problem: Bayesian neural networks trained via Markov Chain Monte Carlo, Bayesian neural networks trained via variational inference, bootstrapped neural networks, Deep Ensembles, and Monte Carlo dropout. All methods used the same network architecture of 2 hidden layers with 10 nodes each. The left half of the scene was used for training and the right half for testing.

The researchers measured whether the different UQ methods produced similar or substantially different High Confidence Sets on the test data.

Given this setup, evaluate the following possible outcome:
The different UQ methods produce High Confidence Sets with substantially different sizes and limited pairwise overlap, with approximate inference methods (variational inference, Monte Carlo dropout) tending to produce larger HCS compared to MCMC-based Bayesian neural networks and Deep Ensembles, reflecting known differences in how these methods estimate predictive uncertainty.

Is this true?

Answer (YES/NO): NO